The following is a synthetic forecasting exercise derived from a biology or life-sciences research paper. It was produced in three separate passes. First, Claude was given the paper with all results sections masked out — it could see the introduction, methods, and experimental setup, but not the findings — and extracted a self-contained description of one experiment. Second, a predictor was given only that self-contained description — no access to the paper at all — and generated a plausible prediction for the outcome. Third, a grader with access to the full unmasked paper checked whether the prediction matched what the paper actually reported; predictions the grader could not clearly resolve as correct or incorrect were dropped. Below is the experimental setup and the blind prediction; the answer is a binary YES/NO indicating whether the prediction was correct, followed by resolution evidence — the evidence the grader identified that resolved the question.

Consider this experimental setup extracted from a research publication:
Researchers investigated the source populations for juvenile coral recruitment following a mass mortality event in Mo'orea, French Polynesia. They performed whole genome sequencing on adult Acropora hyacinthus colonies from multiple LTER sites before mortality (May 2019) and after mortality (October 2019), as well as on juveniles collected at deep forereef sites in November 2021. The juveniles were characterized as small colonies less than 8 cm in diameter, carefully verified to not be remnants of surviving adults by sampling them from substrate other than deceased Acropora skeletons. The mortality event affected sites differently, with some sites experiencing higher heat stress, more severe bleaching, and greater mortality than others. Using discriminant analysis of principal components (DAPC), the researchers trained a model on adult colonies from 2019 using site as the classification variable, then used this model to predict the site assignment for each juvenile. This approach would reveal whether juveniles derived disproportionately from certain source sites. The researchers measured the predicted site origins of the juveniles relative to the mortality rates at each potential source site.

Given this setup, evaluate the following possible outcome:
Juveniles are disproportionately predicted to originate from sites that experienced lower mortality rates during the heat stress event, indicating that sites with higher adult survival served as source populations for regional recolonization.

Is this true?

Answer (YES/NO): YES